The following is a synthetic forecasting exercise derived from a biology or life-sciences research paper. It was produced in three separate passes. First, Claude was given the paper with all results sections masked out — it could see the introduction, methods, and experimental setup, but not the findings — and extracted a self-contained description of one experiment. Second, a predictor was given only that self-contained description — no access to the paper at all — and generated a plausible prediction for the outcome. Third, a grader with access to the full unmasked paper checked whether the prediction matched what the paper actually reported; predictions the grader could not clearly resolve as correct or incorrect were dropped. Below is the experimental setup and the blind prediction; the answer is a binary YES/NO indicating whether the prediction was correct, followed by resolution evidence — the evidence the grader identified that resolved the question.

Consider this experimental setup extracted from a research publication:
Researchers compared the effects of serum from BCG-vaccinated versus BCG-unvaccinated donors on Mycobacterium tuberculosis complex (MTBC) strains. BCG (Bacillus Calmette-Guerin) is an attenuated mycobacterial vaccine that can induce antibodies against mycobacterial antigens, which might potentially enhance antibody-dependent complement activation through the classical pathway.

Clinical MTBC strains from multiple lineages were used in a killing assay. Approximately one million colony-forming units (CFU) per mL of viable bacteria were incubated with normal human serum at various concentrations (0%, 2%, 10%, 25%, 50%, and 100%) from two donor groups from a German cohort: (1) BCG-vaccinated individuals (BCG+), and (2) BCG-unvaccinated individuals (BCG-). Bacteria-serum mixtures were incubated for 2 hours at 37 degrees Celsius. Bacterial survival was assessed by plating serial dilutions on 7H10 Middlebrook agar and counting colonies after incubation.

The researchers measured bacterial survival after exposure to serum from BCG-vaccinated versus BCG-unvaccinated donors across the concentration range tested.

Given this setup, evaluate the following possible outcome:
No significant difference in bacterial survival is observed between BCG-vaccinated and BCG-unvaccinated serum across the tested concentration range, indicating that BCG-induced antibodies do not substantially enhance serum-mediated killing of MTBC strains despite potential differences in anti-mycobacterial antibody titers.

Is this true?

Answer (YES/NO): YES